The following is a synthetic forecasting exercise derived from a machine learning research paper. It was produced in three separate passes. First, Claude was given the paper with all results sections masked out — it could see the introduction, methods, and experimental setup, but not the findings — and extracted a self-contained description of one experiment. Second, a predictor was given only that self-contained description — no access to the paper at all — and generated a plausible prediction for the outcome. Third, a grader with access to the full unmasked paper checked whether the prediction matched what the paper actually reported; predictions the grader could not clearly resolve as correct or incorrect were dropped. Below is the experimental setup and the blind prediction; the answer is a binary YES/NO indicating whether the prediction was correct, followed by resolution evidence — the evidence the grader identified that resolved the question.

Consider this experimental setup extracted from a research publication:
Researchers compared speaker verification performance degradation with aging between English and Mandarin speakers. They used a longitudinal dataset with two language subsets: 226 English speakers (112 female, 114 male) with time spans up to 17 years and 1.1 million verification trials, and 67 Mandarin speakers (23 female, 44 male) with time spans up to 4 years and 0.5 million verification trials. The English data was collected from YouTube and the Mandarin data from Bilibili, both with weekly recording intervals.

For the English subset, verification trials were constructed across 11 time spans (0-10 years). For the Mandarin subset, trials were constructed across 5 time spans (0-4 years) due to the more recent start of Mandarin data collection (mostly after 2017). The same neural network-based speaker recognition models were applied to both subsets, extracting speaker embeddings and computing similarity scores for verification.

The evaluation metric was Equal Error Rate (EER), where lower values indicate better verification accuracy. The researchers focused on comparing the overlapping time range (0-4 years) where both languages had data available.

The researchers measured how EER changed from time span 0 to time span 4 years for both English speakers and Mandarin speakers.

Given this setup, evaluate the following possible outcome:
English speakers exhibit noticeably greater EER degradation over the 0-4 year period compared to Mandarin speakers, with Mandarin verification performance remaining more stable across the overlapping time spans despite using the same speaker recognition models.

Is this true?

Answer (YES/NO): NO